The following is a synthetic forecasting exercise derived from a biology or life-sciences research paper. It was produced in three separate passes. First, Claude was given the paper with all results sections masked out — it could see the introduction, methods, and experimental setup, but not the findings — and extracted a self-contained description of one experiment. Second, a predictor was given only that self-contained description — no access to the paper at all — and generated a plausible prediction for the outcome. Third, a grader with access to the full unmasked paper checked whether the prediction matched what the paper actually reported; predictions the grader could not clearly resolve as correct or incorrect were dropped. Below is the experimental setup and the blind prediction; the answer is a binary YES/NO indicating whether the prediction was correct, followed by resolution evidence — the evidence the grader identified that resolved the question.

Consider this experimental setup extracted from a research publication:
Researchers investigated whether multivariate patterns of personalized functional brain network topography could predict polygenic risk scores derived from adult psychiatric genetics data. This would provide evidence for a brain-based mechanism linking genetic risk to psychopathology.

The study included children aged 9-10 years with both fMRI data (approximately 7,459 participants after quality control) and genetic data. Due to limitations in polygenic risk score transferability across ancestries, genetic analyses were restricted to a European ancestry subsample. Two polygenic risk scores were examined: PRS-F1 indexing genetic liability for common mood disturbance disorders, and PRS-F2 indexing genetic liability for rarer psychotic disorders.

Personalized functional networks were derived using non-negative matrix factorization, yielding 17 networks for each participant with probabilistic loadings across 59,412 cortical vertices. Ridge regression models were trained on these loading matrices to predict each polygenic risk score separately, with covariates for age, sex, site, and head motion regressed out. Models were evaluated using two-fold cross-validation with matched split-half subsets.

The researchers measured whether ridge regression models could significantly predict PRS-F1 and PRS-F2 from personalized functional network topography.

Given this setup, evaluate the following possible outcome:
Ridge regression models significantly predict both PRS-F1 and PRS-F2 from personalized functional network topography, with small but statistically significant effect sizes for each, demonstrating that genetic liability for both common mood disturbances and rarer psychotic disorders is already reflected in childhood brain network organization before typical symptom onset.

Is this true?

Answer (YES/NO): YES